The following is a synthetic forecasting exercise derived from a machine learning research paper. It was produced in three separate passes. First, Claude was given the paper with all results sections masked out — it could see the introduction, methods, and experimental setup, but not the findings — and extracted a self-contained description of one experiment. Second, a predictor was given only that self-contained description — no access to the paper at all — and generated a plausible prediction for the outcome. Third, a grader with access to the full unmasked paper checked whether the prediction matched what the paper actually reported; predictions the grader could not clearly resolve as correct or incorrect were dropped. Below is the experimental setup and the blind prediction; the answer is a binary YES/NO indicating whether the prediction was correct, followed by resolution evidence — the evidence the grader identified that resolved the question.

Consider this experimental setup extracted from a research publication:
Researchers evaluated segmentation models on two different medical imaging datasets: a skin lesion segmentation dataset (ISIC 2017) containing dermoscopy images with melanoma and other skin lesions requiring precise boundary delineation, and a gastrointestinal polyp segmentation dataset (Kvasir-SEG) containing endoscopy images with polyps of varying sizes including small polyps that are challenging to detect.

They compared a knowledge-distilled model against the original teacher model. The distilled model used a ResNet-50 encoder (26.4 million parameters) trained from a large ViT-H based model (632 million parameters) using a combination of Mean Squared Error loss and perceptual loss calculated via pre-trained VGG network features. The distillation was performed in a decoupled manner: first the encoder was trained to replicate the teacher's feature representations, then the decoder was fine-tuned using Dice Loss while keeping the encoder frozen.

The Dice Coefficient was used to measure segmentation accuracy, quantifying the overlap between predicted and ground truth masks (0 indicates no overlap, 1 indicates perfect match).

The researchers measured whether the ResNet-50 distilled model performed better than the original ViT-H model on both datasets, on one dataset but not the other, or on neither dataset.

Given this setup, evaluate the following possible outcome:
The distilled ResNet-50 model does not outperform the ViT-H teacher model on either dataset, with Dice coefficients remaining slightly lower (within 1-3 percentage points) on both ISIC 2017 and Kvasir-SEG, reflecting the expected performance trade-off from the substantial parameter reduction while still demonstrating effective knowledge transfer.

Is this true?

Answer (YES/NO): NO